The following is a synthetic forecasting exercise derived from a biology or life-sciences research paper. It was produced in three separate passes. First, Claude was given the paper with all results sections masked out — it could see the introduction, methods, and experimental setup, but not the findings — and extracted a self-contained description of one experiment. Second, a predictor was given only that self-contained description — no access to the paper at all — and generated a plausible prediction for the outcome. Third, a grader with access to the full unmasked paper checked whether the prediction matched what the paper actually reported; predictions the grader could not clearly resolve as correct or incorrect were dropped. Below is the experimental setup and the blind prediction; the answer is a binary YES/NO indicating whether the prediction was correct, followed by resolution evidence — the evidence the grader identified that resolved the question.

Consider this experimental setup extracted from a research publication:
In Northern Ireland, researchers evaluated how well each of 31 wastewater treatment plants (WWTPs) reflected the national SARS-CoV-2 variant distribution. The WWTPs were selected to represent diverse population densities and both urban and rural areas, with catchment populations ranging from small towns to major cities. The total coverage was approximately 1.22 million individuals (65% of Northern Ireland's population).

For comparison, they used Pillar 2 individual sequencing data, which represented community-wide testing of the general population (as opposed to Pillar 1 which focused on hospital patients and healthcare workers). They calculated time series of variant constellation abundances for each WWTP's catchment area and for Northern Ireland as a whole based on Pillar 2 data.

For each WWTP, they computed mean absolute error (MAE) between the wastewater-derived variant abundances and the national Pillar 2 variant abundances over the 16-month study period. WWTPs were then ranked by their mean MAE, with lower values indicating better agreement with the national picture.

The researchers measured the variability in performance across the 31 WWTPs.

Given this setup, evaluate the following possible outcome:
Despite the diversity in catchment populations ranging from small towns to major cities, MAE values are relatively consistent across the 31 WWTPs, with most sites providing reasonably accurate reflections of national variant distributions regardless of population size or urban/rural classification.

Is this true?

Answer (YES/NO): NO